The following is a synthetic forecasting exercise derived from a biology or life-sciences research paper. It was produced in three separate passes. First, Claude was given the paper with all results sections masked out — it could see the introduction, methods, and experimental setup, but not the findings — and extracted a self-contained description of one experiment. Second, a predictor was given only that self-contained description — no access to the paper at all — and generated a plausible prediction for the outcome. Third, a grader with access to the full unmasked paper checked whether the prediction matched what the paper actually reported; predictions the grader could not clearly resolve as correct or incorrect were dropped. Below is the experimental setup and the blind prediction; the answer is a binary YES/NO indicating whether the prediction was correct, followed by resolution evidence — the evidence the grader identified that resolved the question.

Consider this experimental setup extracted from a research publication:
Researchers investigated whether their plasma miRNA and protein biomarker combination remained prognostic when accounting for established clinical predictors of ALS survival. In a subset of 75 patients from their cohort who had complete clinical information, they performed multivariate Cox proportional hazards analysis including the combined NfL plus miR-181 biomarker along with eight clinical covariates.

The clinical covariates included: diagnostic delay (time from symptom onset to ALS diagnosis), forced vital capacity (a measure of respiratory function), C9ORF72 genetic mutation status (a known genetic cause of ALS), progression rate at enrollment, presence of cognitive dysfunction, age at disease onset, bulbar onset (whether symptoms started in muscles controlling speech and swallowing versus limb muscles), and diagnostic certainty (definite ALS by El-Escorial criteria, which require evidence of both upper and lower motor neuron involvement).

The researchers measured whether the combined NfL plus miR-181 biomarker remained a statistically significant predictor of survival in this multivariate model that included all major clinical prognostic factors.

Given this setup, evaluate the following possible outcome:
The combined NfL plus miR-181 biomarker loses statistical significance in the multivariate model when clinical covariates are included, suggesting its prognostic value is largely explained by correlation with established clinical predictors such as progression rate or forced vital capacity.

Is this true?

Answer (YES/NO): NO